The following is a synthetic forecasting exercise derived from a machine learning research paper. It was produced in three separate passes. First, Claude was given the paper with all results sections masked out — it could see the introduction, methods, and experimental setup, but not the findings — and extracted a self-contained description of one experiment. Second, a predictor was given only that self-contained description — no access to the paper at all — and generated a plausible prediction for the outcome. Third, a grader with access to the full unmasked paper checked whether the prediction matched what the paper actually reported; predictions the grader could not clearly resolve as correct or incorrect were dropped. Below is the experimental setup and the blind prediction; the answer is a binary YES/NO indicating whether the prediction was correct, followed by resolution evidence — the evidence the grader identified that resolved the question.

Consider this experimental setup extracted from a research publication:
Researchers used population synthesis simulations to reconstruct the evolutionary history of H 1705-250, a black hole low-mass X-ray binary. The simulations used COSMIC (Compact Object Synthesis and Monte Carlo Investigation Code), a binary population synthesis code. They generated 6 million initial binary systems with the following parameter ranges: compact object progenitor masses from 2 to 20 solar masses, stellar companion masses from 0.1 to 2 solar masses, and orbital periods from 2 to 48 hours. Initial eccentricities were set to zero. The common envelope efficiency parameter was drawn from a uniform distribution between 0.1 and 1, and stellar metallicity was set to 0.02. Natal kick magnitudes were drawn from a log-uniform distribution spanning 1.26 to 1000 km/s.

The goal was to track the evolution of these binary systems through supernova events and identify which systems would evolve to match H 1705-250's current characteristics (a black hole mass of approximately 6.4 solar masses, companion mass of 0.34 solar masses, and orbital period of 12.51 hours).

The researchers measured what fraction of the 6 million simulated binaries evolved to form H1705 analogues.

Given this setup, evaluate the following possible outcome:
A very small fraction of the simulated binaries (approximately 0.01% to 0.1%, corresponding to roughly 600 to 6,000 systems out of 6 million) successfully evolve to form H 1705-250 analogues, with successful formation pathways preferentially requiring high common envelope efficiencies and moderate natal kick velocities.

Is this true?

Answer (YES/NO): NO